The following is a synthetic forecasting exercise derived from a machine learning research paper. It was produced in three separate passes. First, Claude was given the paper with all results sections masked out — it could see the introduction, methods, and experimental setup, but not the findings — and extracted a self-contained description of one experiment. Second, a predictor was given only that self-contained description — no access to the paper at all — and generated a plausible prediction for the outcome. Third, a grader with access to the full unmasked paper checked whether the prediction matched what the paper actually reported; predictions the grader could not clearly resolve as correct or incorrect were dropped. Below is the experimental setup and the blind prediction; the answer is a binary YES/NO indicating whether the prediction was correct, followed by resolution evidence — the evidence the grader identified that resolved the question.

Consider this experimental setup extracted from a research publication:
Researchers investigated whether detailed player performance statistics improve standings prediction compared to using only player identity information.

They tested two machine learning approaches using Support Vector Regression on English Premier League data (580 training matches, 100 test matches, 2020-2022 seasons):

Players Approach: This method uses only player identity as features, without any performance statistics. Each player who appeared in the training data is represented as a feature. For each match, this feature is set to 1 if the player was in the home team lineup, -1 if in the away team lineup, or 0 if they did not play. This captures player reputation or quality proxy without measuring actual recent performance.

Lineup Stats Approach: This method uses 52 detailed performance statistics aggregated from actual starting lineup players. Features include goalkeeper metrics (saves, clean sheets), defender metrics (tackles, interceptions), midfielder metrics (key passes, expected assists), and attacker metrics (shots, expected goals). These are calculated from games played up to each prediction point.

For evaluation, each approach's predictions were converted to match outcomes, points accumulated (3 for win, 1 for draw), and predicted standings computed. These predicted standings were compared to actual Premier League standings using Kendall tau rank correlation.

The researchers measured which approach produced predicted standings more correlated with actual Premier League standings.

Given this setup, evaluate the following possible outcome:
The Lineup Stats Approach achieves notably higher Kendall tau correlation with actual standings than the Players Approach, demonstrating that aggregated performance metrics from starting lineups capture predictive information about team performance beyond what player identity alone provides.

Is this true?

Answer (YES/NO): NO